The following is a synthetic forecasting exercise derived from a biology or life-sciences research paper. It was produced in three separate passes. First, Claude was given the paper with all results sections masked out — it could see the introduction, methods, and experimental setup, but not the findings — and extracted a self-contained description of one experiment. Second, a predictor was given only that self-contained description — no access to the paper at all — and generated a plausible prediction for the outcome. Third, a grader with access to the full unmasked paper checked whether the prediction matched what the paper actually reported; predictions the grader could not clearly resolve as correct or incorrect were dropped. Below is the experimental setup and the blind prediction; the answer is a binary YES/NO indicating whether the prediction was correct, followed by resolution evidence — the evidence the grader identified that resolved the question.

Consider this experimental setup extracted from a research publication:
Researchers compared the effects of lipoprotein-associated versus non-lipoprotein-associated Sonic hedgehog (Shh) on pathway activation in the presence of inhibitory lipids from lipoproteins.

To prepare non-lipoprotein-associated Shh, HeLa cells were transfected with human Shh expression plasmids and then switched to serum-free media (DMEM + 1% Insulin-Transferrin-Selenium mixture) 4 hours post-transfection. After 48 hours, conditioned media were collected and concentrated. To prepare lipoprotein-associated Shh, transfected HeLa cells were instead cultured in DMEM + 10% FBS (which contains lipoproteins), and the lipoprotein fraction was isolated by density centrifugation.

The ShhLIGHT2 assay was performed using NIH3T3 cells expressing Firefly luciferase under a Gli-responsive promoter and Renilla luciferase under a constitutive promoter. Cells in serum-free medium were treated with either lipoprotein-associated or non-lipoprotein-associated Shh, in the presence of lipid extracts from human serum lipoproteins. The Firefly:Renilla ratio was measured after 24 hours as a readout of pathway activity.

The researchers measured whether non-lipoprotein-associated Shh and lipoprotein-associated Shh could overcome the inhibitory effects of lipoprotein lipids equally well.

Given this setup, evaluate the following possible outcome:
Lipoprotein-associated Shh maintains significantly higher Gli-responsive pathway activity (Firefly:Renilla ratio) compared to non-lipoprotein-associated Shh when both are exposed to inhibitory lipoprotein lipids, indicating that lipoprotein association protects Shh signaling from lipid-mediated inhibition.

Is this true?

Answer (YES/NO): YES